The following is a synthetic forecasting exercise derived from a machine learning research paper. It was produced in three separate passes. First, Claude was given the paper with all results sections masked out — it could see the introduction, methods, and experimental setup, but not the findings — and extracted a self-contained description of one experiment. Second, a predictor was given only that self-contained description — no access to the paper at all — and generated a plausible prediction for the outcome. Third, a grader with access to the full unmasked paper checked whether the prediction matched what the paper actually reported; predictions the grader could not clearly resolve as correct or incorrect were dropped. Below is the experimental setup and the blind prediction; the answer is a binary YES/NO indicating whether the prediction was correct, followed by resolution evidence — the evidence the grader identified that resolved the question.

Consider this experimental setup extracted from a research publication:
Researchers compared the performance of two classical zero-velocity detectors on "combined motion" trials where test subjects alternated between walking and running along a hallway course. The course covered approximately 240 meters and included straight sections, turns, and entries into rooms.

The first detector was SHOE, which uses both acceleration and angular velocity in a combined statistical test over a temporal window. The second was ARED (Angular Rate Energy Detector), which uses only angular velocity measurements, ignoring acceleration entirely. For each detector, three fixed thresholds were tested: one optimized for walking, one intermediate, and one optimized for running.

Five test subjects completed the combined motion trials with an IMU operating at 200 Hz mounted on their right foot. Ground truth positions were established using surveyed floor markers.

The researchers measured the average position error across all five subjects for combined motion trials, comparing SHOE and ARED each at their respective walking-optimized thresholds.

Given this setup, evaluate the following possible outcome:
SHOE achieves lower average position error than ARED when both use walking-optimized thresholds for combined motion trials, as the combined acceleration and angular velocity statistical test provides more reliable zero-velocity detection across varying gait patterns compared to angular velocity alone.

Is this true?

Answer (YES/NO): YES